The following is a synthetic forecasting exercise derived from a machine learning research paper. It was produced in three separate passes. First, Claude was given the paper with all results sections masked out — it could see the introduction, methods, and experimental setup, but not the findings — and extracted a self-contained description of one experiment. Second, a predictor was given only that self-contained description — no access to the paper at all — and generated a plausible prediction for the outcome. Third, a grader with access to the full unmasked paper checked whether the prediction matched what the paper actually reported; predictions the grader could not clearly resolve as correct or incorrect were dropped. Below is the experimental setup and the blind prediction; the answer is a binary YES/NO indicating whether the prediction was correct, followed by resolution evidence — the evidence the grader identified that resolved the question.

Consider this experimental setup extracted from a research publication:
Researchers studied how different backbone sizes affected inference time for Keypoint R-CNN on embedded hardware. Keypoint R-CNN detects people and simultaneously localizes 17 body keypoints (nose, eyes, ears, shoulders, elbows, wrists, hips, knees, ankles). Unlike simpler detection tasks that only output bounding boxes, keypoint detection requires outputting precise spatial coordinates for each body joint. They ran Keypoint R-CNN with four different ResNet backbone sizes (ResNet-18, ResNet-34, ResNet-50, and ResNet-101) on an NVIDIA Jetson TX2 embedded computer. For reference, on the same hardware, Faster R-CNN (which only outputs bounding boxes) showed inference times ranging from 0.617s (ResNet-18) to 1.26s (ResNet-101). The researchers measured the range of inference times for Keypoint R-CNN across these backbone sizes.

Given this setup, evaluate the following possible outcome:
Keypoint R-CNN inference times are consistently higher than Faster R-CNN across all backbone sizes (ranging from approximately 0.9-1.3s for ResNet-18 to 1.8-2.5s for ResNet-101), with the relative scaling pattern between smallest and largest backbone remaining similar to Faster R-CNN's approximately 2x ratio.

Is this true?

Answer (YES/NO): NO